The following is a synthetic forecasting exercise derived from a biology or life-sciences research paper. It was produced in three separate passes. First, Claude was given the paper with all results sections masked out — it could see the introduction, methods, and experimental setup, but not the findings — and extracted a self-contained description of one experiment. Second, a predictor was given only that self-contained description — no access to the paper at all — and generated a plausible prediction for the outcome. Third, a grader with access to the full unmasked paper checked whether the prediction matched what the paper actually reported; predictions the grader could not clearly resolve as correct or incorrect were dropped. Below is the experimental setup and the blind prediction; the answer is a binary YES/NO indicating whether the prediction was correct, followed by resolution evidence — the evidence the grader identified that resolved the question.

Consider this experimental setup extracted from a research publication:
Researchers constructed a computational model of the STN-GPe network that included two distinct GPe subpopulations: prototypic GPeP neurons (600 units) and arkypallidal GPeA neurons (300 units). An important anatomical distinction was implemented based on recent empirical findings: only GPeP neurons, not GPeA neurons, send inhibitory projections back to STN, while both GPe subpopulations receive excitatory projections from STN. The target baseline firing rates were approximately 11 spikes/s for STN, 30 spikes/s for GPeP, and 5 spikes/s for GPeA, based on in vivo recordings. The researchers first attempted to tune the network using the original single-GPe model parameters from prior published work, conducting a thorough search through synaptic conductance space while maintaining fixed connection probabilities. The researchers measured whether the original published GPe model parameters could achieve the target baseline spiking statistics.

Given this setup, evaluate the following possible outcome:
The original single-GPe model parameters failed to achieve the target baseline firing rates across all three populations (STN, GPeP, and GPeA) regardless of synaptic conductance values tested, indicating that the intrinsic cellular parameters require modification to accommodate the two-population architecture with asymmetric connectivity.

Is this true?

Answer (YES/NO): YES